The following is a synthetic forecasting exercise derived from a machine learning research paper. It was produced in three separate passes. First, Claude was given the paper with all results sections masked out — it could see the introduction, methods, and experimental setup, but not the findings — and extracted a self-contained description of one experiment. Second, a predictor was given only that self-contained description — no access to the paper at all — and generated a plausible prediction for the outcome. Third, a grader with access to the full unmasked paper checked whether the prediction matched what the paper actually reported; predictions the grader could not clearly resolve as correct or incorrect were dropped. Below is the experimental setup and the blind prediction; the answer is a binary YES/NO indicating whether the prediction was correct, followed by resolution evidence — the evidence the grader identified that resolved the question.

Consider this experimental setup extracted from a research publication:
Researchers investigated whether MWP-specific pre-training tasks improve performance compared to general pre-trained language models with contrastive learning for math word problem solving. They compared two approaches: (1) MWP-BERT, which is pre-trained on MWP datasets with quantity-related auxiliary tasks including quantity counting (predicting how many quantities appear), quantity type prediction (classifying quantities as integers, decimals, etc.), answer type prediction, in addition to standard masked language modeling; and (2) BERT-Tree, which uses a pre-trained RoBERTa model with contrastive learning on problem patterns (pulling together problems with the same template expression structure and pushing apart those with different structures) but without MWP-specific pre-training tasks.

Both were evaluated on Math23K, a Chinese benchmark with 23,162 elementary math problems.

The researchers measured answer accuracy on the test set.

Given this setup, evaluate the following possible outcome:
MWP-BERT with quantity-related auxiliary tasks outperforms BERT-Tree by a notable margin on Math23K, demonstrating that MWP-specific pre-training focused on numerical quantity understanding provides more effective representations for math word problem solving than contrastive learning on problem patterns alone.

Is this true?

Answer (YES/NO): NO